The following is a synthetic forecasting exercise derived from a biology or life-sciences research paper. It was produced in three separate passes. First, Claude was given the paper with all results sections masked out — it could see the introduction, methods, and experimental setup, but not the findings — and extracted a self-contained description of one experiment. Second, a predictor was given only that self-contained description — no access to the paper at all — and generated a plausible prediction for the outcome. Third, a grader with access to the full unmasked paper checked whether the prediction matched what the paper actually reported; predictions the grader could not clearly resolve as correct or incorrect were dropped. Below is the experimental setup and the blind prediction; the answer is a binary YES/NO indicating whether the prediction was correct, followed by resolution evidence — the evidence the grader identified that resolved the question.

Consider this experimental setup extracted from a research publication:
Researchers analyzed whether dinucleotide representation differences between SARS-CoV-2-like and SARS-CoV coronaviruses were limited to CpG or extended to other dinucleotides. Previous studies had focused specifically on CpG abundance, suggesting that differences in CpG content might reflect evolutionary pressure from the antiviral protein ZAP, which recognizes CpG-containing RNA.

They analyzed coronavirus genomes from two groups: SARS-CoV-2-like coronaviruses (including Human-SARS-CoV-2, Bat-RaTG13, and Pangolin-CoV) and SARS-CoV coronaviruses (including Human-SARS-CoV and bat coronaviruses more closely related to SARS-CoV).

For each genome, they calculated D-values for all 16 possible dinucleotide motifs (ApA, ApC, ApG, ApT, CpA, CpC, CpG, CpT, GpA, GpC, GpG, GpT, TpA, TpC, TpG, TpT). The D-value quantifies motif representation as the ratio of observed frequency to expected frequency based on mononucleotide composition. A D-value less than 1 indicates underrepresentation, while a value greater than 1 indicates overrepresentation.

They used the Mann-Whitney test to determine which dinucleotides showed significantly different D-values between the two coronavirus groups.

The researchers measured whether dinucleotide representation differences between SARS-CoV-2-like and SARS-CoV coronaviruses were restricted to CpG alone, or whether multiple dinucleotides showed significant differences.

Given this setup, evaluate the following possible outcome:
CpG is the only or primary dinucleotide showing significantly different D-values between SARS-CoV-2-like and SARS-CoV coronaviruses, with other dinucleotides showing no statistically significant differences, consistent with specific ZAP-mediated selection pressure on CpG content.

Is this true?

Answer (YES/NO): NO